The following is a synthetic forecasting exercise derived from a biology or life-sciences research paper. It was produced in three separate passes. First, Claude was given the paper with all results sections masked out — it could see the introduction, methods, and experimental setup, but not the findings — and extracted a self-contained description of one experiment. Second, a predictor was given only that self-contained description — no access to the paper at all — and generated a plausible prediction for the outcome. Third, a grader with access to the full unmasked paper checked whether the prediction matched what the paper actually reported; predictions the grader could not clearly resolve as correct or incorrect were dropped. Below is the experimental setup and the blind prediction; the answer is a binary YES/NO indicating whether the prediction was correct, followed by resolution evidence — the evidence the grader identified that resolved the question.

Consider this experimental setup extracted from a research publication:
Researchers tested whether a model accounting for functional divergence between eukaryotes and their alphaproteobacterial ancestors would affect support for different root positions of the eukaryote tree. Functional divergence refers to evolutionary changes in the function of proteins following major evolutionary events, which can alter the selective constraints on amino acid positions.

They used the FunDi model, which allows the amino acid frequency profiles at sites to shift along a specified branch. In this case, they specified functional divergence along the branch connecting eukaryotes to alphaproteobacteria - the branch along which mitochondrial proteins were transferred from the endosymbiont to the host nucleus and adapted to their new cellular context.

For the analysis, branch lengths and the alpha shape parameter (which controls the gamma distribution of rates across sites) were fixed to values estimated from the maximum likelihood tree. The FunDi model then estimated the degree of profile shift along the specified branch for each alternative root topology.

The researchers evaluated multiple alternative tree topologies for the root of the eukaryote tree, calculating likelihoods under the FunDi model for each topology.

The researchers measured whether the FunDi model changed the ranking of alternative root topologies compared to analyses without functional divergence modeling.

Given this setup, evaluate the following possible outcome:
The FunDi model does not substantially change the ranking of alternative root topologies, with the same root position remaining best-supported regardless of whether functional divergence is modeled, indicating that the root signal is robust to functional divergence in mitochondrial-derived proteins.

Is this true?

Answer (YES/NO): YES